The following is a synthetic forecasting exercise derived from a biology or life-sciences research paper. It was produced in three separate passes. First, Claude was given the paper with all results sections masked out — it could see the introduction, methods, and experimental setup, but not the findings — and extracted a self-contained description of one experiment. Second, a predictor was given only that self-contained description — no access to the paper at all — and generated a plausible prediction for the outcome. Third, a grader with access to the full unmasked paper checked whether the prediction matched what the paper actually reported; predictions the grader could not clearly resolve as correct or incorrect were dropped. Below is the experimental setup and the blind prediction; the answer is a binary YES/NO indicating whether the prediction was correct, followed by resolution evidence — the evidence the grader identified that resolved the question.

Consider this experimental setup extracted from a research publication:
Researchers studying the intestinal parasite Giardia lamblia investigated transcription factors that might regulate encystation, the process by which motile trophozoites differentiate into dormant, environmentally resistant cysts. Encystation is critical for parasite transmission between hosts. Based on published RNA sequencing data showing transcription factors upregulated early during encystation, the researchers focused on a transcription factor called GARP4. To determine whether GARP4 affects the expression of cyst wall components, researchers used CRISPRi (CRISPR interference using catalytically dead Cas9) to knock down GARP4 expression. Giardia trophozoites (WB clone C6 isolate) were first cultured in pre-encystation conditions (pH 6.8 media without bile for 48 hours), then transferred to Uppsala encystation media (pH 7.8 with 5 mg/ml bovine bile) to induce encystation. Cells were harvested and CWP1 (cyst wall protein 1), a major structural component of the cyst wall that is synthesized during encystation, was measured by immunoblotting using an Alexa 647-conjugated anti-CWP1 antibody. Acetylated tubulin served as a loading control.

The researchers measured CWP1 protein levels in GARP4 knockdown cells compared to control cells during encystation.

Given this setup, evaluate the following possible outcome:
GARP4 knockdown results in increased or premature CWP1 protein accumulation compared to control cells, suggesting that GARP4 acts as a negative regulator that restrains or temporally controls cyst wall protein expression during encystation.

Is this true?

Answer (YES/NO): YES